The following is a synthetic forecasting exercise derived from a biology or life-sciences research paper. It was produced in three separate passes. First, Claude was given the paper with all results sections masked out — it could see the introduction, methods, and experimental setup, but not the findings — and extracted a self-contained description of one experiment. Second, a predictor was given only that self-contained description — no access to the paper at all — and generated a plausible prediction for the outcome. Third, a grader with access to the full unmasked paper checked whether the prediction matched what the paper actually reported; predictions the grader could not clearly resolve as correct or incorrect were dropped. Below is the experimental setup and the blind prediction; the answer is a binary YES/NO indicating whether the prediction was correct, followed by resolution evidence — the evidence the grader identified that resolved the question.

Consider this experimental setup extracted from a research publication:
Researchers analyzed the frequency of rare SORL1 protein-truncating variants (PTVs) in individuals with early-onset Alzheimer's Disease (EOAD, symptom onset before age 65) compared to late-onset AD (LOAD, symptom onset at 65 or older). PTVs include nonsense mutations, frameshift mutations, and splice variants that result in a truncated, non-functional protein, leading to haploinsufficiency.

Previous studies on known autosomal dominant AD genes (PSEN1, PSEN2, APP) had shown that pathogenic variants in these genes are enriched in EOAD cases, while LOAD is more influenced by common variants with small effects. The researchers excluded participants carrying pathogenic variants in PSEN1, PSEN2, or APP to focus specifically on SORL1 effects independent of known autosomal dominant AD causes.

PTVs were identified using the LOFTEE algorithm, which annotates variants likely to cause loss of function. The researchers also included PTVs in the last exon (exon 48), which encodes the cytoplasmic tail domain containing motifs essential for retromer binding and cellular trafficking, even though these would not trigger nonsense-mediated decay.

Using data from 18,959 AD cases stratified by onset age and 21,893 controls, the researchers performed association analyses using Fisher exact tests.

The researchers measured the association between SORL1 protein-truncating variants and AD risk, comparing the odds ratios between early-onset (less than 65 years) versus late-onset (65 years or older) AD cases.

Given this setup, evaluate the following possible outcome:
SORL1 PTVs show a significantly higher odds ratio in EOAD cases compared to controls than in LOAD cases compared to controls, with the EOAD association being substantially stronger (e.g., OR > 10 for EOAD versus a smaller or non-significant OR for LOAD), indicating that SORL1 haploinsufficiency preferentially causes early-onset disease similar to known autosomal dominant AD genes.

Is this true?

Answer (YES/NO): YES